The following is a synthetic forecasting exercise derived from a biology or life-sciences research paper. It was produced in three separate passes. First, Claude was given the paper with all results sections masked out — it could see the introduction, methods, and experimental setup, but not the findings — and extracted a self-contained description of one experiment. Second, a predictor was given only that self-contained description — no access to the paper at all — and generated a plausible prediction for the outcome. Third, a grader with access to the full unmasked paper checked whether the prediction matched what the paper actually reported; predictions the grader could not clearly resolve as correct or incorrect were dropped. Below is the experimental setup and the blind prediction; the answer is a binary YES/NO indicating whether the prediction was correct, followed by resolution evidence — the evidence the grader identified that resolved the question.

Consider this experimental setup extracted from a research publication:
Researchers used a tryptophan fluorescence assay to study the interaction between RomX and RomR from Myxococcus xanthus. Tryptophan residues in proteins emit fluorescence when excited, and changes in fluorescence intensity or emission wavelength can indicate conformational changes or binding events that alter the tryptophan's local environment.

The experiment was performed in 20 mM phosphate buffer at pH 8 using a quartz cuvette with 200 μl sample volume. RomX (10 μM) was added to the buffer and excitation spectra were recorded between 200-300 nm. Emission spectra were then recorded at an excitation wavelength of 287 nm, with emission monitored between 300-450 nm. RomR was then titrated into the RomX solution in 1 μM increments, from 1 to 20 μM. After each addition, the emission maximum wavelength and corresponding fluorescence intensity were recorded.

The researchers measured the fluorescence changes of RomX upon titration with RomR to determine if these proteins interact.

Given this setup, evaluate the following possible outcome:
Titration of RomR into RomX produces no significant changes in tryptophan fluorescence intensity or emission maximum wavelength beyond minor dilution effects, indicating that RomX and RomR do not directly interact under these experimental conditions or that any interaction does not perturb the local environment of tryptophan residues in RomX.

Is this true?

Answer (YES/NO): NO